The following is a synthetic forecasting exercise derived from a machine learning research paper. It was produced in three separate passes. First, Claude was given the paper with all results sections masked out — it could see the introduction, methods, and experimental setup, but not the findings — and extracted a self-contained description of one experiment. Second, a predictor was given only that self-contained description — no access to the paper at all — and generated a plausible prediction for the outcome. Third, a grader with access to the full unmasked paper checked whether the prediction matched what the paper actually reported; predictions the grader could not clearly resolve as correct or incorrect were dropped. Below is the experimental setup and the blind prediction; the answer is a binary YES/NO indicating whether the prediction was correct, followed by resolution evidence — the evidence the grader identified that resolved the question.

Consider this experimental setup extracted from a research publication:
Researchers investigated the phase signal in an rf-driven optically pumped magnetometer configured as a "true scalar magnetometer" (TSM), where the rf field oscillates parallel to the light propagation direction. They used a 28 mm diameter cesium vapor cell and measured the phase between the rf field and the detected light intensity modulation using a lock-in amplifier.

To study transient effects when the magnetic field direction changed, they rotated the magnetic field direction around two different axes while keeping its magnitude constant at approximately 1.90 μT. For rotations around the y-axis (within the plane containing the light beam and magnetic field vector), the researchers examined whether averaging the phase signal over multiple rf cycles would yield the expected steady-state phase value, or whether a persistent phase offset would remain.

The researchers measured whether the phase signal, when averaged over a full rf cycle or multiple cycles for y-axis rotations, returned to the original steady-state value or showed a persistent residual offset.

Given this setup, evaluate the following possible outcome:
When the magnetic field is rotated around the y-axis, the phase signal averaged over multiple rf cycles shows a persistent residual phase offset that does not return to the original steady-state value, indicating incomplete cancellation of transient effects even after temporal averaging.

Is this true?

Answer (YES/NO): NO